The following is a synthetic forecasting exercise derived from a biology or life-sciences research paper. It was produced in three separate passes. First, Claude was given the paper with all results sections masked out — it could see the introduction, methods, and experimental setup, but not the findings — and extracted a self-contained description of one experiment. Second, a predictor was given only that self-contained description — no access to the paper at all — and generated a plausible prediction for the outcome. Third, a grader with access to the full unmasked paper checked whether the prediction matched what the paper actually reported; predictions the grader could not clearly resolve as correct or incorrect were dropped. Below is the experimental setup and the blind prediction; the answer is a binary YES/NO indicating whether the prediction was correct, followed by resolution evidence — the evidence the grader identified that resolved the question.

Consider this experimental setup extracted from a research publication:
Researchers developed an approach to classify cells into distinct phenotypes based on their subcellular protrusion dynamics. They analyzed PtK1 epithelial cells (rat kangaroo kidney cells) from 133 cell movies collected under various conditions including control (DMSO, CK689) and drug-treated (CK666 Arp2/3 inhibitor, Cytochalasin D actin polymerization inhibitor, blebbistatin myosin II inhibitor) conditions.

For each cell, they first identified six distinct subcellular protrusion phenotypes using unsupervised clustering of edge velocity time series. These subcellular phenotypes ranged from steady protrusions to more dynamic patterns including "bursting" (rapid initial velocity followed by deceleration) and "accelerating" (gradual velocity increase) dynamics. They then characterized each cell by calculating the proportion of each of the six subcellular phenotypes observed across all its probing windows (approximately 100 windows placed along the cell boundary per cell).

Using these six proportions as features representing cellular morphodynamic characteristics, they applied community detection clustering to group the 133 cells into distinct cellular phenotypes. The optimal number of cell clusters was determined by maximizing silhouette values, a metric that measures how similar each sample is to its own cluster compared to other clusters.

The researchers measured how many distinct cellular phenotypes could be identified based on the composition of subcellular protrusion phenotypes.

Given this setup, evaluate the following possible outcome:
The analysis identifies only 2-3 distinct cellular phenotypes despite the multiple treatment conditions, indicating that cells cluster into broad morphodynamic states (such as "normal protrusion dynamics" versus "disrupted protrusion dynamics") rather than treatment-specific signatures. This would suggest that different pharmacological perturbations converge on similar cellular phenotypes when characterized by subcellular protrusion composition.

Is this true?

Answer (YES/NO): NO